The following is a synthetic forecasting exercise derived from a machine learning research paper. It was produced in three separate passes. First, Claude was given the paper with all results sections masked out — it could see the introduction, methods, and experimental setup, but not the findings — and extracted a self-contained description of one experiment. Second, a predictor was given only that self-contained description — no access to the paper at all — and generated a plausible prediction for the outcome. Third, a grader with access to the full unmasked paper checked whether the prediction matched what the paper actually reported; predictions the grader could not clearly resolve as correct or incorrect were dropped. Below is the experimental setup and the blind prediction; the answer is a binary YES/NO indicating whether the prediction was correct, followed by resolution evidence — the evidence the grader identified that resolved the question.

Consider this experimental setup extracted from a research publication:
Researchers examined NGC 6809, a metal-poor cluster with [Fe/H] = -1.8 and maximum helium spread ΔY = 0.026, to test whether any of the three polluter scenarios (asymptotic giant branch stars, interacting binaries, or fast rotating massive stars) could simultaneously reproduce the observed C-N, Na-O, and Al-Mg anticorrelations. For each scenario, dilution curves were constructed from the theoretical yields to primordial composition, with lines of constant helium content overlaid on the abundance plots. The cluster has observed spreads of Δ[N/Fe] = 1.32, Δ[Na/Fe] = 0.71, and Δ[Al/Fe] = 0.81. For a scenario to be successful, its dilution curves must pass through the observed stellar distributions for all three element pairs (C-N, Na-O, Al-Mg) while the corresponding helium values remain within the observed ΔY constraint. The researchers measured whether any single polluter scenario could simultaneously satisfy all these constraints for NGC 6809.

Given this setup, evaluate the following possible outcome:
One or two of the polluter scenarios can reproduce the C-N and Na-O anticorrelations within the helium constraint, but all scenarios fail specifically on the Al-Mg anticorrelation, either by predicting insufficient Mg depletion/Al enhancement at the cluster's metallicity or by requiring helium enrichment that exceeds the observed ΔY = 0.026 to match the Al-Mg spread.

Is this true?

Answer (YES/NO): NO